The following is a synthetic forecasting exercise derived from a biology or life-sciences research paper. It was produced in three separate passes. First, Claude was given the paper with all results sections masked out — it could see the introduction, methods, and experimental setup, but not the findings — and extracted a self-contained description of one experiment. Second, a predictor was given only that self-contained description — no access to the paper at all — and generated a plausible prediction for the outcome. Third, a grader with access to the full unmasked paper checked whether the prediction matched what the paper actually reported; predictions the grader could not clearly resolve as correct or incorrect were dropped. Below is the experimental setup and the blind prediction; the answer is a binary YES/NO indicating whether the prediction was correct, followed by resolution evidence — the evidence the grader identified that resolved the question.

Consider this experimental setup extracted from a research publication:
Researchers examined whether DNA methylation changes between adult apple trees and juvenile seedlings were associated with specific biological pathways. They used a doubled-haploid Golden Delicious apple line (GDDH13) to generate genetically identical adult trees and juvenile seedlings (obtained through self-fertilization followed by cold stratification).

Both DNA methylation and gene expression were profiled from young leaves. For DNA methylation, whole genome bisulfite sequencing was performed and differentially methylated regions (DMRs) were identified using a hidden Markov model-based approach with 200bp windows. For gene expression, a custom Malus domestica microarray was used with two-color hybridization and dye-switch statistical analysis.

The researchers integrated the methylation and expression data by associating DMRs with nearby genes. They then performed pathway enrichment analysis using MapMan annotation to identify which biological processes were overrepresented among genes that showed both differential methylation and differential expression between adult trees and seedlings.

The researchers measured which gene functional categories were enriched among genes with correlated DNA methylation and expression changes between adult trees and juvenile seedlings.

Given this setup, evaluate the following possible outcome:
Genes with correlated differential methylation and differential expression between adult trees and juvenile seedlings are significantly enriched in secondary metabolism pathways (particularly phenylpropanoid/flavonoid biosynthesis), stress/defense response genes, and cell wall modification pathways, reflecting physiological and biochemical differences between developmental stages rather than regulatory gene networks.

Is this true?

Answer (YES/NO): NO